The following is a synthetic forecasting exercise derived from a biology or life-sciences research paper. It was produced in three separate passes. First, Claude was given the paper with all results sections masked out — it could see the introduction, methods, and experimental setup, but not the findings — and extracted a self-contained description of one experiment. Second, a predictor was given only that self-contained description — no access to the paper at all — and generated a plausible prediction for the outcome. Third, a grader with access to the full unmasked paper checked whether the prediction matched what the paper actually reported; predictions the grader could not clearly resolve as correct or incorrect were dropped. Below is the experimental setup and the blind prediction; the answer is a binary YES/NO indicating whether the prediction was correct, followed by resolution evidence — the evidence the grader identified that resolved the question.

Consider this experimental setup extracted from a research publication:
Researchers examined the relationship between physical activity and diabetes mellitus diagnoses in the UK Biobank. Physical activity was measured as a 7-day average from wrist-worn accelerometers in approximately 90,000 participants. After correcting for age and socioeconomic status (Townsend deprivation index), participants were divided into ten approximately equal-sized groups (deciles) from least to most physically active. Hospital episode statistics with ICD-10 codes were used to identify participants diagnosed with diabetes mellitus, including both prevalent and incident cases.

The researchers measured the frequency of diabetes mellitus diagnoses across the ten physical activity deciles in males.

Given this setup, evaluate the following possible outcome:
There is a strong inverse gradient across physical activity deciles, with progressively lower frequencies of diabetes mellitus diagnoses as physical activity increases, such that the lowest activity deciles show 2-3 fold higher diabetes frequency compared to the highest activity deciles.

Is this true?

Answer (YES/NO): NO